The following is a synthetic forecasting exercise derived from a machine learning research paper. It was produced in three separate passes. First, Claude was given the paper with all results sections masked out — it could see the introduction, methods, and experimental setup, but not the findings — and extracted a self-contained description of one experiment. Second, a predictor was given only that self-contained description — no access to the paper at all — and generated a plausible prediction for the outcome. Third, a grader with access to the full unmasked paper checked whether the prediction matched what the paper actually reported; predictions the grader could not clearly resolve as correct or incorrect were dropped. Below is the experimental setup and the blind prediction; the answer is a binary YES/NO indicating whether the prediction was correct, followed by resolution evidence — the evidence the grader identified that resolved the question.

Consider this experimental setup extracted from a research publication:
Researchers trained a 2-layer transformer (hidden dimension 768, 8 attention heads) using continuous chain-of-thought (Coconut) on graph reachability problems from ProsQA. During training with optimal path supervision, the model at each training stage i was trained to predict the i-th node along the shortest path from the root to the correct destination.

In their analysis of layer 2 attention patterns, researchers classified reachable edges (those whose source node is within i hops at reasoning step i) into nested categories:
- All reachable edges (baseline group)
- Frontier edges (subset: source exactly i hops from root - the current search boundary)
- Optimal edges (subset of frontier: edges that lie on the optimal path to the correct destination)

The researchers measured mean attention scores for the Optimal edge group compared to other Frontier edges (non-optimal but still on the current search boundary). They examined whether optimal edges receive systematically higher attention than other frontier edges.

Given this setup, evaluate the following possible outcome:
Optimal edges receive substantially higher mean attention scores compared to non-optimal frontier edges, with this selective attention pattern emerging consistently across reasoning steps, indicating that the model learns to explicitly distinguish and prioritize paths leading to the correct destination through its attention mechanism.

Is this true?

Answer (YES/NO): YES